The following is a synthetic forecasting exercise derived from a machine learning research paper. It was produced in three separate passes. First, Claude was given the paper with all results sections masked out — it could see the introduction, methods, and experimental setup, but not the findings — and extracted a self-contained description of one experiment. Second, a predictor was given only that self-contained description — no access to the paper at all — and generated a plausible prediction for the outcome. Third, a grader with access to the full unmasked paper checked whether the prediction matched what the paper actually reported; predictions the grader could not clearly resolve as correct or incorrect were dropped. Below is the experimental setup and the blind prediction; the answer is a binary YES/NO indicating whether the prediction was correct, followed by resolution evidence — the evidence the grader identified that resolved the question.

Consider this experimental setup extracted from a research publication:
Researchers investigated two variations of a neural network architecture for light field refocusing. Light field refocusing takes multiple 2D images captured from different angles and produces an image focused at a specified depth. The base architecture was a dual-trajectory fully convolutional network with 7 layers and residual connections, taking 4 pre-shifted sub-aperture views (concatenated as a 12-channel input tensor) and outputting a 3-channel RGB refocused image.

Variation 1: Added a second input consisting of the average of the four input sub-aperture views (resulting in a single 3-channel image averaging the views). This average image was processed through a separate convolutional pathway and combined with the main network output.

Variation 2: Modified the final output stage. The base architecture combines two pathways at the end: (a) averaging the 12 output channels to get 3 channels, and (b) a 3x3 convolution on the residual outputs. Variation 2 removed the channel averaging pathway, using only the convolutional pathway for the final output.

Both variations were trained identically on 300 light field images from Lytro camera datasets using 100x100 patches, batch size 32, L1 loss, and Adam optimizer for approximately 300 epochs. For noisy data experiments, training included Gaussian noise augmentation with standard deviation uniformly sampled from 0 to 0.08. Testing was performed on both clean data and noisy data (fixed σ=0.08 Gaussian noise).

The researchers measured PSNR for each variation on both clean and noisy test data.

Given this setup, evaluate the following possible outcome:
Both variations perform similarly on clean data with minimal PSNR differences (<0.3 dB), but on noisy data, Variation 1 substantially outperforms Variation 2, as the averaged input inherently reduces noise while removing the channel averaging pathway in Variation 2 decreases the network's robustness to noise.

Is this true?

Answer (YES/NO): NO